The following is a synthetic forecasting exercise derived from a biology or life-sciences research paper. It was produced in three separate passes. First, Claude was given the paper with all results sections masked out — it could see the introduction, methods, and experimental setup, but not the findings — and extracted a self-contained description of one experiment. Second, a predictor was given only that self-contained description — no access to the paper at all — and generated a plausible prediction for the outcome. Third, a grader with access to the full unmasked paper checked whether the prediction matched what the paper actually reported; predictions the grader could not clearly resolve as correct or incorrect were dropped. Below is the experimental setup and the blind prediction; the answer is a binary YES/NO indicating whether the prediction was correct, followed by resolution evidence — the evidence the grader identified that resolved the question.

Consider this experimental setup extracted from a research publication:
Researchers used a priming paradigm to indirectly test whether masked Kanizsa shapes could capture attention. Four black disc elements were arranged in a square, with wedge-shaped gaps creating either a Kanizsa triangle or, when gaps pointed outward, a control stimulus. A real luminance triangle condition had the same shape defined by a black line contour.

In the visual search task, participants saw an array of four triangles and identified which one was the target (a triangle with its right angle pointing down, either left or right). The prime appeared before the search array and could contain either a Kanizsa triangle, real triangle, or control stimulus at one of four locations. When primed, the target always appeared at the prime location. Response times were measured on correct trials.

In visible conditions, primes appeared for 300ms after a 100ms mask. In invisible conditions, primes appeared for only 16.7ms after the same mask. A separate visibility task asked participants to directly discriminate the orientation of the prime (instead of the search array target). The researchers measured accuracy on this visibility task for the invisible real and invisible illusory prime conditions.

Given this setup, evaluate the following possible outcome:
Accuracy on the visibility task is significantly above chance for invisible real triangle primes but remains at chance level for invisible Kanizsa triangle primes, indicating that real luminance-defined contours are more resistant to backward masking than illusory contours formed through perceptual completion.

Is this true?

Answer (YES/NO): NO